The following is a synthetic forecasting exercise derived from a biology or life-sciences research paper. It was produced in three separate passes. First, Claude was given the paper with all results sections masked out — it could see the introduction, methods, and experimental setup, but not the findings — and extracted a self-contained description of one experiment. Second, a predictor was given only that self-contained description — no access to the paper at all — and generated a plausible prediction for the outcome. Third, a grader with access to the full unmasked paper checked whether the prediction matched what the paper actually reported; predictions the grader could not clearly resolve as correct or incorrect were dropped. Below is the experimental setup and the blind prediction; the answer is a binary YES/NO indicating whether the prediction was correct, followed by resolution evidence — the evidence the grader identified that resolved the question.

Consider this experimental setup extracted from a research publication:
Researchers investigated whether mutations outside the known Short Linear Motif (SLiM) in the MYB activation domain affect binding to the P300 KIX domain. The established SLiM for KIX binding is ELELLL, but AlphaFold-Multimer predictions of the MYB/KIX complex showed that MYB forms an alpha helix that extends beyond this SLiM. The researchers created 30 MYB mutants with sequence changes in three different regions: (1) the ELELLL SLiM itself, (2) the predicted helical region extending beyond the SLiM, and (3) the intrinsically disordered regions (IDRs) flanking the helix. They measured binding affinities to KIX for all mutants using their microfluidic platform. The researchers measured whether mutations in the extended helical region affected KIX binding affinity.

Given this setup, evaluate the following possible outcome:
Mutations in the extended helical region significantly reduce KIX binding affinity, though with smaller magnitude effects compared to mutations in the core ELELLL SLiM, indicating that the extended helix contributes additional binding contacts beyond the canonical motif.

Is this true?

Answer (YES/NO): YES